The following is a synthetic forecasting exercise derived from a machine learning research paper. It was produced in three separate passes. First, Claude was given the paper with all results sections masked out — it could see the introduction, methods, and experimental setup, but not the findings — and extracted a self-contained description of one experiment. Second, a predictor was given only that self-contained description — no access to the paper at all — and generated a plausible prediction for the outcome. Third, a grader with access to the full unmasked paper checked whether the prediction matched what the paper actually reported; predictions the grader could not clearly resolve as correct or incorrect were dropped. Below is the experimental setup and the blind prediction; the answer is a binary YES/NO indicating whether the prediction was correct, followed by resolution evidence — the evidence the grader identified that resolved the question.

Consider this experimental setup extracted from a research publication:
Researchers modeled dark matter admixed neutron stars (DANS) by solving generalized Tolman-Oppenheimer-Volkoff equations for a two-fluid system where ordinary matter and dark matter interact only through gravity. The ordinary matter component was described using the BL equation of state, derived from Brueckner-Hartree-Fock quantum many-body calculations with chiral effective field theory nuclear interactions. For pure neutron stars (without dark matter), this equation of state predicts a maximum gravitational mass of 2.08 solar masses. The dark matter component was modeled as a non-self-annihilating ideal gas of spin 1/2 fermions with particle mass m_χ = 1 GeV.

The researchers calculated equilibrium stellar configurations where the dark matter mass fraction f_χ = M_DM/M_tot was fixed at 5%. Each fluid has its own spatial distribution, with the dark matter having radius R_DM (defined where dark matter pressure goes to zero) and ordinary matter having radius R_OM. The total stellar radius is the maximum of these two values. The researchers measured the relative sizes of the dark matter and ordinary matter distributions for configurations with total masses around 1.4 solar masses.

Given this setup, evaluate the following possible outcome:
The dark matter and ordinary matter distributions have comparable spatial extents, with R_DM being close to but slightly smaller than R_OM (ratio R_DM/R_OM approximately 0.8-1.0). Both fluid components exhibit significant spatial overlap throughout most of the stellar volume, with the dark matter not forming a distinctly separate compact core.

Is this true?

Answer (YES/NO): NO